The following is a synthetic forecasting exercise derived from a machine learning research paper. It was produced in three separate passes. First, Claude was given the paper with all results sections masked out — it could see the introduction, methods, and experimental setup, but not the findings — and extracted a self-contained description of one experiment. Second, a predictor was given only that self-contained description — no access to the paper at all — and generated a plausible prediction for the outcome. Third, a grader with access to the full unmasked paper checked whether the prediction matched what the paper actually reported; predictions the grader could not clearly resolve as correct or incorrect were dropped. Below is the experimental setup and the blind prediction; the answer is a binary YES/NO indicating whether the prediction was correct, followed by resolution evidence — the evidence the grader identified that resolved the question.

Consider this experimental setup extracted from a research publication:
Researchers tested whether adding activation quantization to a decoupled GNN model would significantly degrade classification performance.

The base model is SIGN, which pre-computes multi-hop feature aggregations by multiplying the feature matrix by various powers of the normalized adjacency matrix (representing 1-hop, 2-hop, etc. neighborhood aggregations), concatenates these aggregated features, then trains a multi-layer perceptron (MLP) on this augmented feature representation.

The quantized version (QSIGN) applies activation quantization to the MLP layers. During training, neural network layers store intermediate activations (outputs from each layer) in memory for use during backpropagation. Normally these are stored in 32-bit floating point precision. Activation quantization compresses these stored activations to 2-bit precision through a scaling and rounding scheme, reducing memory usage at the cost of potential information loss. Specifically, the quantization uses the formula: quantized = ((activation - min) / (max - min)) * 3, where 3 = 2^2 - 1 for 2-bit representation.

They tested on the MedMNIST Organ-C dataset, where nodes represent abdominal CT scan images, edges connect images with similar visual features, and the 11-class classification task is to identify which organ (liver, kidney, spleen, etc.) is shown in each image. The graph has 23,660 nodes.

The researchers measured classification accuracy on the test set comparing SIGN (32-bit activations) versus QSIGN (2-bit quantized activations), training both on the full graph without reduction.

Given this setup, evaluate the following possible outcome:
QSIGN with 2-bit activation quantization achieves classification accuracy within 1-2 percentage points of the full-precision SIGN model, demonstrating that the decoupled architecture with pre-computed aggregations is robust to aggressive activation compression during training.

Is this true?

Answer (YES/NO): YES